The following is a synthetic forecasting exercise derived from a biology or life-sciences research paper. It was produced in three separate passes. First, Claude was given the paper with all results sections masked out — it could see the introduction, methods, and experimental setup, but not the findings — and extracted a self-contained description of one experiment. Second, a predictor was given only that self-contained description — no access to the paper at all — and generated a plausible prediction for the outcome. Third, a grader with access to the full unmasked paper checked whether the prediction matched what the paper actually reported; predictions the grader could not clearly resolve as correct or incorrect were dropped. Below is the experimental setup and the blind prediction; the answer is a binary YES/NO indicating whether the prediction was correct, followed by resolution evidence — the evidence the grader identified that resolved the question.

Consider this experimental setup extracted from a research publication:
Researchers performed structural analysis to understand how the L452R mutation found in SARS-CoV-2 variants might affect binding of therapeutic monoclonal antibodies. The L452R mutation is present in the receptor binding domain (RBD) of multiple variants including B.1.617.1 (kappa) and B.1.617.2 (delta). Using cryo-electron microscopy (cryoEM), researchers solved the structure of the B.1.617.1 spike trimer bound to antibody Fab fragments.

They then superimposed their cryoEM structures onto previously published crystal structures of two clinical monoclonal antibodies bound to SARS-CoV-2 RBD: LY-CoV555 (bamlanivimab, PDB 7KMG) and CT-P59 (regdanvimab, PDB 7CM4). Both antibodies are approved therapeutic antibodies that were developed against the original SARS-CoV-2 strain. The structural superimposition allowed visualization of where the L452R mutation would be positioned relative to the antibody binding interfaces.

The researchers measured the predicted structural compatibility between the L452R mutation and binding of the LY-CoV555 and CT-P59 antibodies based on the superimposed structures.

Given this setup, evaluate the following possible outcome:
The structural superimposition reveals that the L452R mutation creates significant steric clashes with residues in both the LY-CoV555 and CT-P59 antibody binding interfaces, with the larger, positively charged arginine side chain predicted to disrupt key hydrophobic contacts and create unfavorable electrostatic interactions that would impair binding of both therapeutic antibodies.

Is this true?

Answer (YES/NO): NO